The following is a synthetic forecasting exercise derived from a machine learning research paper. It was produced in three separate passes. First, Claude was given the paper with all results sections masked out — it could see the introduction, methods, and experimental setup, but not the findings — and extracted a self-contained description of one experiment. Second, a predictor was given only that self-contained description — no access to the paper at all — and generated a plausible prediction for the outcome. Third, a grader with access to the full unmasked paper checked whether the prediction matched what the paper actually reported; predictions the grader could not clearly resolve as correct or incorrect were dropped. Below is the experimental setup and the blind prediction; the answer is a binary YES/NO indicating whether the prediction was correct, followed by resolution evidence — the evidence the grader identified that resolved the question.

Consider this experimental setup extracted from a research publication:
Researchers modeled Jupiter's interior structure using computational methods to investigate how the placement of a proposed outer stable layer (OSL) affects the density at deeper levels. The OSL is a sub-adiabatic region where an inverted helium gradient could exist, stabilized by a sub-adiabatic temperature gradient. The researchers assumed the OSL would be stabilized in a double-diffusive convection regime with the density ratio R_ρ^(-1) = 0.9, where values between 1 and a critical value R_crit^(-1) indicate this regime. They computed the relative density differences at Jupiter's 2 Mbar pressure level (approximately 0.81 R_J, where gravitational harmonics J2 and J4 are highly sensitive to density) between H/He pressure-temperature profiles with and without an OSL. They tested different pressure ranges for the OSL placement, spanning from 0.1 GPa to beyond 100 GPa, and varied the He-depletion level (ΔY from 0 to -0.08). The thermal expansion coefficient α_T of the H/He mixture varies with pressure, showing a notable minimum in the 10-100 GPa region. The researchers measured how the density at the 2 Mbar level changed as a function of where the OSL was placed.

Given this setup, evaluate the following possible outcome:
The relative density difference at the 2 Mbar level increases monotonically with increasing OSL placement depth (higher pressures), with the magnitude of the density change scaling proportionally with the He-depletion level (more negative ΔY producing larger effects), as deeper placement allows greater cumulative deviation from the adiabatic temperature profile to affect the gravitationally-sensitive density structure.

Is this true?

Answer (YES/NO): NO